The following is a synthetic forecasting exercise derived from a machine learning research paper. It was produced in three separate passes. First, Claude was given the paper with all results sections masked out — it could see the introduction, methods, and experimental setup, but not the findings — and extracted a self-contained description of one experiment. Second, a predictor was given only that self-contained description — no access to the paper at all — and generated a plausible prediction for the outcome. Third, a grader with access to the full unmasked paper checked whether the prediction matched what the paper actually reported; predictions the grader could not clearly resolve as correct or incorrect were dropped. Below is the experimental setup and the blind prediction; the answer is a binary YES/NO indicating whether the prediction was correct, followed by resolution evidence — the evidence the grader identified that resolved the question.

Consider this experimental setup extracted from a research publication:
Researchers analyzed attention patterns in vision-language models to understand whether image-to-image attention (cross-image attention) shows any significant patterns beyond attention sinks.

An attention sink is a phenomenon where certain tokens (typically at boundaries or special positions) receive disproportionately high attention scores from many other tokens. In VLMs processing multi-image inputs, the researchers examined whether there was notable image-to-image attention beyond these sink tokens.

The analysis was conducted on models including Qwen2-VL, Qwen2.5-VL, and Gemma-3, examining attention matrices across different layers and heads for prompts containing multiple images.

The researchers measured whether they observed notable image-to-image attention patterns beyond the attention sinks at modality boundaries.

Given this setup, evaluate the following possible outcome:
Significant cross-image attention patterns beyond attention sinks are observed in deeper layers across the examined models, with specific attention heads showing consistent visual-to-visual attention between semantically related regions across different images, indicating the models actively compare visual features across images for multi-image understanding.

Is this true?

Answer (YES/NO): NO